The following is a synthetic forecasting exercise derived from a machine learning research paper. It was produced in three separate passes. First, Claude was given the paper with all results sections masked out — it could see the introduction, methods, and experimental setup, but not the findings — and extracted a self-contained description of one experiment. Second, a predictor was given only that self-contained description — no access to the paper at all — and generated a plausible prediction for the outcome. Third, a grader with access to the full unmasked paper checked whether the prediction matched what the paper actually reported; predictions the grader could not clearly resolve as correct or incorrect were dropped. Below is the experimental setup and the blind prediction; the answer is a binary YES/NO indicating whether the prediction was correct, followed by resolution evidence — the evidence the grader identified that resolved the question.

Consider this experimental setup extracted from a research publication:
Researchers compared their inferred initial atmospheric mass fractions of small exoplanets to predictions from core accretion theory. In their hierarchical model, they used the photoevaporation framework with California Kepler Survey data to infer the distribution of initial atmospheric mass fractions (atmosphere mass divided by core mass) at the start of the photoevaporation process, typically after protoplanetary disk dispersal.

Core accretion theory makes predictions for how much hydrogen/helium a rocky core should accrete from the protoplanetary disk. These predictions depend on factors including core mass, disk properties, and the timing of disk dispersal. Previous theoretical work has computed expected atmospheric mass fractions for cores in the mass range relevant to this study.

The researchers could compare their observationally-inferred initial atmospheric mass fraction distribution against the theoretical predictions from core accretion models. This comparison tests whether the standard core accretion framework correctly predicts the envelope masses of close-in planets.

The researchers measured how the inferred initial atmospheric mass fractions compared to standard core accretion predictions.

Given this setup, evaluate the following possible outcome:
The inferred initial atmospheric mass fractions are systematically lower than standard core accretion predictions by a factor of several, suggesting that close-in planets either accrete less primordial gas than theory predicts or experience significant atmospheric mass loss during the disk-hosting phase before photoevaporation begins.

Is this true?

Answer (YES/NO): YES